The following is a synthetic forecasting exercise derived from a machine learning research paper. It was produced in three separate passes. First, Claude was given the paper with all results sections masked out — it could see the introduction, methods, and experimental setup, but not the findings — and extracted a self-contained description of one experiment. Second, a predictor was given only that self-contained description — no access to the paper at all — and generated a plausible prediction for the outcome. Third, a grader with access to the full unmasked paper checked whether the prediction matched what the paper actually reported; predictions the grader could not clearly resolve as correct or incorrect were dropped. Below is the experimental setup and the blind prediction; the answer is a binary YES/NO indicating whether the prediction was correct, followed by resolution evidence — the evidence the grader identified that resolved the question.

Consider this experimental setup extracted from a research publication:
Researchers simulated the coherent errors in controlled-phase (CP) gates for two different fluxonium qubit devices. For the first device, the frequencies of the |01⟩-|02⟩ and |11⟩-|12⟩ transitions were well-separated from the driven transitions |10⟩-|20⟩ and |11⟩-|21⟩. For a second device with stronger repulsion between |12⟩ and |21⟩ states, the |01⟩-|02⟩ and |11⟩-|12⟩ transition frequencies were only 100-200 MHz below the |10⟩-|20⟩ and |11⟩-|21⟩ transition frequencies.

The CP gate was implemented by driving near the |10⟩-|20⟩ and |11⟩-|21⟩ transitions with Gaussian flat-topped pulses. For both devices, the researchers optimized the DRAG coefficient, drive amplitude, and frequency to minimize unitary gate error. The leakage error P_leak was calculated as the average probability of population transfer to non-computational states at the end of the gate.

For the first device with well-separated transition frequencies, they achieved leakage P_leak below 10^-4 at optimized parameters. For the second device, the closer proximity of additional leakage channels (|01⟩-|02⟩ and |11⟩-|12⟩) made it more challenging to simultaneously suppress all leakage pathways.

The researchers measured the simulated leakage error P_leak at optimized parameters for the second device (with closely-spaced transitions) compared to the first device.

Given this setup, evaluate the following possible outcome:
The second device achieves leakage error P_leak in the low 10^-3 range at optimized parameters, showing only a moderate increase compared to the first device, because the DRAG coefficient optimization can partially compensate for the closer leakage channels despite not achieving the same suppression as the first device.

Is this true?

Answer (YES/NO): NO